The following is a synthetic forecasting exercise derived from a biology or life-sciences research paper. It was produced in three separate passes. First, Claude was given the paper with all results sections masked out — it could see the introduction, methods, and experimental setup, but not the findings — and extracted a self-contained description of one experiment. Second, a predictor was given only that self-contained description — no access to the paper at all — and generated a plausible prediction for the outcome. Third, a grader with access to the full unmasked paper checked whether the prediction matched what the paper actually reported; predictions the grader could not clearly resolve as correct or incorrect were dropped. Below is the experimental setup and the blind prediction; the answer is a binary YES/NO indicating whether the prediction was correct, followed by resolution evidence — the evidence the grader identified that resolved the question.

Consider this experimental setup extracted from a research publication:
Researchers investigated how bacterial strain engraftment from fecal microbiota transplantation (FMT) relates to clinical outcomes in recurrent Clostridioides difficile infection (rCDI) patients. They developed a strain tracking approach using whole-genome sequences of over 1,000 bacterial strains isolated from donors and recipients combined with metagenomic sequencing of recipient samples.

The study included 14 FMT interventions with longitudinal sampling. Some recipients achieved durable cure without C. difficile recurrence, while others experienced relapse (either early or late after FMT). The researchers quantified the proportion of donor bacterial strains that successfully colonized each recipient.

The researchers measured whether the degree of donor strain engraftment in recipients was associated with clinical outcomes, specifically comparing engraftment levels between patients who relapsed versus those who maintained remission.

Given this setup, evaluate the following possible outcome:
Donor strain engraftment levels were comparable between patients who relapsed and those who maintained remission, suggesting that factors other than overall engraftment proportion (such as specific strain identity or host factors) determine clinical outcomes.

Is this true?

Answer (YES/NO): NO